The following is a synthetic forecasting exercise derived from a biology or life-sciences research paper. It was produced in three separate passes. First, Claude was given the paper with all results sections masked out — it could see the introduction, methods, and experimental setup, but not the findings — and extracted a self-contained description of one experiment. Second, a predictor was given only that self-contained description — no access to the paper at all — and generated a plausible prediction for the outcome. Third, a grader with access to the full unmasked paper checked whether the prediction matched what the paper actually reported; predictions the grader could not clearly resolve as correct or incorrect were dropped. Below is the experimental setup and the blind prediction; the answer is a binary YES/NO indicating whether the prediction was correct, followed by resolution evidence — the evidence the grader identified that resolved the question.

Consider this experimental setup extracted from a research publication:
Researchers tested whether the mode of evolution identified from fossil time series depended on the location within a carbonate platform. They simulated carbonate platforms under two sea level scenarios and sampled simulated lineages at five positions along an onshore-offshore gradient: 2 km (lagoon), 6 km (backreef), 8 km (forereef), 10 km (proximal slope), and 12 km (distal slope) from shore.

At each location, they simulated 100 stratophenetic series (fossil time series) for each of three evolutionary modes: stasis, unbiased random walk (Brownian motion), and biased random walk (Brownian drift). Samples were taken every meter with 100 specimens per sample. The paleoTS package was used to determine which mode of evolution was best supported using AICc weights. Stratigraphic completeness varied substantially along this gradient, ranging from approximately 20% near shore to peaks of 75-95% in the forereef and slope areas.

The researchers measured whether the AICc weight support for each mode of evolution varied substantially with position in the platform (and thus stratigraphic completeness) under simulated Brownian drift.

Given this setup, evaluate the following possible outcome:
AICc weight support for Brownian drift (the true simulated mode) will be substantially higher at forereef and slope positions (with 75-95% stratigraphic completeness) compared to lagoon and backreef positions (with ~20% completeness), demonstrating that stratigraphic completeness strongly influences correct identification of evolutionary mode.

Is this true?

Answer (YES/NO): NO